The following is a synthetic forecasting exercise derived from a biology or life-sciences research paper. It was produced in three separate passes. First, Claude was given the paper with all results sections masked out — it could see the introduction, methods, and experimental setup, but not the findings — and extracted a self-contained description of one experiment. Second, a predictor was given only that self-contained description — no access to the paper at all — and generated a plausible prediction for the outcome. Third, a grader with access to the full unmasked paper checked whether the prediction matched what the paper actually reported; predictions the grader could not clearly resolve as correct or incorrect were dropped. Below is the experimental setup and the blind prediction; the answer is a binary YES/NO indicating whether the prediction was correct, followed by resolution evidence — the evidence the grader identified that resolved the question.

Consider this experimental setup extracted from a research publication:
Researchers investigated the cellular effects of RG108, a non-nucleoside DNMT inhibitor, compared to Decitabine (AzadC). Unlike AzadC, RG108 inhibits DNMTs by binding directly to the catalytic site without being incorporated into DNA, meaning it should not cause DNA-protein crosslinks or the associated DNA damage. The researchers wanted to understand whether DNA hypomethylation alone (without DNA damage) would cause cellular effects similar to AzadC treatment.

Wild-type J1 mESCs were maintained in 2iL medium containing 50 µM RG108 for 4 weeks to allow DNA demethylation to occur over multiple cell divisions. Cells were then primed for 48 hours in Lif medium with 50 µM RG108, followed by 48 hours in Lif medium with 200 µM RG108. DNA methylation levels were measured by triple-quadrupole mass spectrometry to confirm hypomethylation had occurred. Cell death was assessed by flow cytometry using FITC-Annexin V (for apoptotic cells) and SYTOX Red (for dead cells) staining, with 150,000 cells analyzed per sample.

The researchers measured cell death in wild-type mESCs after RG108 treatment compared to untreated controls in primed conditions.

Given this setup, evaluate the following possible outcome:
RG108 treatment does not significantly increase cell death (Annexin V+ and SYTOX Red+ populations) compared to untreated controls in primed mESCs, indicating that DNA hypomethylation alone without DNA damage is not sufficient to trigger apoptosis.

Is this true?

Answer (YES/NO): YES